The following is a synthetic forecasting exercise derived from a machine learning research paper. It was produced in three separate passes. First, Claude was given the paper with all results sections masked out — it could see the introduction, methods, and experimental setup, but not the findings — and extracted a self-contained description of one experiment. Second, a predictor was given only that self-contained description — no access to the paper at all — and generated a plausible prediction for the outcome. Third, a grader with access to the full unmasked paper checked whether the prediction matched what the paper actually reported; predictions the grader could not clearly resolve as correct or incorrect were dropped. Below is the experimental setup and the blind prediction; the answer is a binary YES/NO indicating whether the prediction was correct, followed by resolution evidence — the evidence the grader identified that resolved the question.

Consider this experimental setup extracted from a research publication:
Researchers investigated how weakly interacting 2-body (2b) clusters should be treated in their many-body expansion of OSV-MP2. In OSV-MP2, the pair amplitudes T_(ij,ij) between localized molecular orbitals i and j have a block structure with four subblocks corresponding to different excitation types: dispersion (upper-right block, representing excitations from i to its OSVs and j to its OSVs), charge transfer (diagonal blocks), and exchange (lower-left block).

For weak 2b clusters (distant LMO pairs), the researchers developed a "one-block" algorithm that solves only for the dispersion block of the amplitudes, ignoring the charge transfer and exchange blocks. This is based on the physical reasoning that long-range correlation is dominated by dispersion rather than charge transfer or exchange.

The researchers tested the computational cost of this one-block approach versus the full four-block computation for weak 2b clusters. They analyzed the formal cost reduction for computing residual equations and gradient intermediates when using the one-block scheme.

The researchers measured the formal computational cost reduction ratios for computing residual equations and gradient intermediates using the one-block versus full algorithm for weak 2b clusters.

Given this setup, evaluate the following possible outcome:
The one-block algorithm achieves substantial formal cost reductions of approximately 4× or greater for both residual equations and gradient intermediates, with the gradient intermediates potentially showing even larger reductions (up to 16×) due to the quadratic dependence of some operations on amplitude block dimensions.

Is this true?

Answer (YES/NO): NO